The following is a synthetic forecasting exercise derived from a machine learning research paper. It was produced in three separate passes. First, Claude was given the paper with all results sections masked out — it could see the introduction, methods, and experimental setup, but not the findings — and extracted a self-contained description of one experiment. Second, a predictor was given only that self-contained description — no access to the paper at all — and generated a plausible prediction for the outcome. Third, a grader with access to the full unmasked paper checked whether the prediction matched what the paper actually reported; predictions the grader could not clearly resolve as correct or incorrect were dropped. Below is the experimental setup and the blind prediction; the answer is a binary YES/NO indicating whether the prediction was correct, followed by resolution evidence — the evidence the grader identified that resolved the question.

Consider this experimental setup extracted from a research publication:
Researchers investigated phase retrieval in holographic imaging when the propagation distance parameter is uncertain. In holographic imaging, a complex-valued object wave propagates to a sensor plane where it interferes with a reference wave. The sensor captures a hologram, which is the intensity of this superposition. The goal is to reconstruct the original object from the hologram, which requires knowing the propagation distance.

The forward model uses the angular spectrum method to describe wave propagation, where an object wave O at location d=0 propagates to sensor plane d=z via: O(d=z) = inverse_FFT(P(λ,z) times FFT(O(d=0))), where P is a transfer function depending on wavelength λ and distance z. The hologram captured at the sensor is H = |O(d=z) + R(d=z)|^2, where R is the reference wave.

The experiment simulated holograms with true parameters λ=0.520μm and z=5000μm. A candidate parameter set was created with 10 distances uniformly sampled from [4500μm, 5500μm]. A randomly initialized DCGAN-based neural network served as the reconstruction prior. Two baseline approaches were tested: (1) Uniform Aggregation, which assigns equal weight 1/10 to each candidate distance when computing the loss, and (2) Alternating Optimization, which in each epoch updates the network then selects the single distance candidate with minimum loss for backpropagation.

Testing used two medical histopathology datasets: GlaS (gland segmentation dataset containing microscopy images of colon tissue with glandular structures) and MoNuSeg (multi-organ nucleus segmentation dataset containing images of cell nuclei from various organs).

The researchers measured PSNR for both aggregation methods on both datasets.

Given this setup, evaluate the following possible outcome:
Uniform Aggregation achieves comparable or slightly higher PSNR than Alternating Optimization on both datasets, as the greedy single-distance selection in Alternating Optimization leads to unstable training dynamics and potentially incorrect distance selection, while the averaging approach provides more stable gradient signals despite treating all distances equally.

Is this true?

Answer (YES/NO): NO